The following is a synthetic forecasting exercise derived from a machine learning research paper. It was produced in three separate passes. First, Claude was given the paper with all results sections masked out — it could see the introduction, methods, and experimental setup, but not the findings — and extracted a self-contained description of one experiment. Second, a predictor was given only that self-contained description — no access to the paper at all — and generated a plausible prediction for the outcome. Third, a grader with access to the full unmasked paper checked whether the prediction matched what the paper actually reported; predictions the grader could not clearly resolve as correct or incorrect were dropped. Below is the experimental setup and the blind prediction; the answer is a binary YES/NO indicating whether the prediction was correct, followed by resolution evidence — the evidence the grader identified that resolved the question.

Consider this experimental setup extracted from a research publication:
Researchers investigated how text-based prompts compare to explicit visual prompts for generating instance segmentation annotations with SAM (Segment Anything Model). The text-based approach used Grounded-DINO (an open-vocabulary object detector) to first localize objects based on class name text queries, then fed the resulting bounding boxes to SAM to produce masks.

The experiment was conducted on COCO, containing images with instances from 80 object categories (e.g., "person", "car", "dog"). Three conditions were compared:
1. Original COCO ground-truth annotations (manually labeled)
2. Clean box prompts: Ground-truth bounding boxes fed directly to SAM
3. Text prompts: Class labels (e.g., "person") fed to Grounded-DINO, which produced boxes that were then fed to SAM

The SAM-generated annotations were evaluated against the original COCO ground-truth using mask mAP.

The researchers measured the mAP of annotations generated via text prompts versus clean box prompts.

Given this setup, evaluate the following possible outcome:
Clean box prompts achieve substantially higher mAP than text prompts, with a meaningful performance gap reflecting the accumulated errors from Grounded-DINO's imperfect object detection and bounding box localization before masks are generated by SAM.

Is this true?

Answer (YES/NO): YES